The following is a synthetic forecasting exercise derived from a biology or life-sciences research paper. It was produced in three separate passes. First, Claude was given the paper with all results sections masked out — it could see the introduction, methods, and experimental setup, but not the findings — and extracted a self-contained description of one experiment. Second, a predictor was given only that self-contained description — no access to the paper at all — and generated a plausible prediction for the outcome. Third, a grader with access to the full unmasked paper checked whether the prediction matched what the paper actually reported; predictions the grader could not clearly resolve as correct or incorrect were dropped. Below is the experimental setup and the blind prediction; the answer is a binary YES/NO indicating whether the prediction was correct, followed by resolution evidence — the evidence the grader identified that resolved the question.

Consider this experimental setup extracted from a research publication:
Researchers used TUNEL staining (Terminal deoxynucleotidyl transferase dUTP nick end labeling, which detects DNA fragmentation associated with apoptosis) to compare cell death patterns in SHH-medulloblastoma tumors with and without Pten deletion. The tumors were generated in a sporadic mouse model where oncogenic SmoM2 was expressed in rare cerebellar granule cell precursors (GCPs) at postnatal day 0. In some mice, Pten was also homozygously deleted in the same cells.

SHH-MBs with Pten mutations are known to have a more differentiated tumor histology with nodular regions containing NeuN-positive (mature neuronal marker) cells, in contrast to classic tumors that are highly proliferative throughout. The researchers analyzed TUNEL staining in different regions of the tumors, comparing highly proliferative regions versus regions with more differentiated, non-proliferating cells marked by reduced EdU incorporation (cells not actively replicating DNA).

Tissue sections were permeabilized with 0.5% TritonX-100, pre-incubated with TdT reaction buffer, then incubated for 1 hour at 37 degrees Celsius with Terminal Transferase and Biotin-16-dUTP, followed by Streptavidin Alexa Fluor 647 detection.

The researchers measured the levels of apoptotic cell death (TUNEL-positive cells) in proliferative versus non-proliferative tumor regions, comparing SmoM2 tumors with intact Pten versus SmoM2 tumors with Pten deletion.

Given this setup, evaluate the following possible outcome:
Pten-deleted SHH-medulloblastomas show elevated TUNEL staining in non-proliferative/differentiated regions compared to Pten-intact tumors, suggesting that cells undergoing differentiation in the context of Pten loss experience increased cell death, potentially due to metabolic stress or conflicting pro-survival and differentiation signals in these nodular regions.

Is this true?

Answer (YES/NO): NO